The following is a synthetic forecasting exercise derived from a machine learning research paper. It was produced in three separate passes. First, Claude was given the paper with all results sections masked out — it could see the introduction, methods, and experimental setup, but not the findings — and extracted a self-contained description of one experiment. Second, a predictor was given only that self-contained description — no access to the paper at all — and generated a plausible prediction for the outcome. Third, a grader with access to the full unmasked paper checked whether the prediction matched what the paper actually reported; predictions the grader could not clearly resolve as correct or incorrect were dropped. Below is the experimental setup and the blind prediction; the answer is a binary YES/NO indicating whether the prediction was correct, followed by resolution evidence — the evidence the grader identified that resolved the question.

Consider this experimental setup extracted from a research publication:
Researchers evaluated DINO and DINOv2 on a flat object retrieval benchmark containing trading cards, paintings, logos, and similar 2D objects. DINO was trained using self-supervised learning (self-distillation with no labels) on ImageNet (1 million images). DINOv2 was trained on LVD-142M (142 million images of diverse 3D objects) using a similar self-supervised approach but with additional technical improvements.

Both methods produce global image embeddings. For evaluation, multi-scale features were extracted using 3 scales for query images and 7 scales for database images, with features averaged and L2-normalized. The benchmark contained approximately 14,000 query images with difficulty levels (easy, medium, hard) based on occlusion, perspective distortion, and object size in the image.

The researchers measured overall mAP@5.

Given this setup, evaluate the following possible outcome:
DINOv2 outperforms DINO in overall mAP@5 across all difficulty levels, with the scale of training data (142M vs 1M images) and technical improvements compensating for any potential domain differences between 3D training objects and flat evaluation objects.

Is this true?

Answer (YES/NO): YES